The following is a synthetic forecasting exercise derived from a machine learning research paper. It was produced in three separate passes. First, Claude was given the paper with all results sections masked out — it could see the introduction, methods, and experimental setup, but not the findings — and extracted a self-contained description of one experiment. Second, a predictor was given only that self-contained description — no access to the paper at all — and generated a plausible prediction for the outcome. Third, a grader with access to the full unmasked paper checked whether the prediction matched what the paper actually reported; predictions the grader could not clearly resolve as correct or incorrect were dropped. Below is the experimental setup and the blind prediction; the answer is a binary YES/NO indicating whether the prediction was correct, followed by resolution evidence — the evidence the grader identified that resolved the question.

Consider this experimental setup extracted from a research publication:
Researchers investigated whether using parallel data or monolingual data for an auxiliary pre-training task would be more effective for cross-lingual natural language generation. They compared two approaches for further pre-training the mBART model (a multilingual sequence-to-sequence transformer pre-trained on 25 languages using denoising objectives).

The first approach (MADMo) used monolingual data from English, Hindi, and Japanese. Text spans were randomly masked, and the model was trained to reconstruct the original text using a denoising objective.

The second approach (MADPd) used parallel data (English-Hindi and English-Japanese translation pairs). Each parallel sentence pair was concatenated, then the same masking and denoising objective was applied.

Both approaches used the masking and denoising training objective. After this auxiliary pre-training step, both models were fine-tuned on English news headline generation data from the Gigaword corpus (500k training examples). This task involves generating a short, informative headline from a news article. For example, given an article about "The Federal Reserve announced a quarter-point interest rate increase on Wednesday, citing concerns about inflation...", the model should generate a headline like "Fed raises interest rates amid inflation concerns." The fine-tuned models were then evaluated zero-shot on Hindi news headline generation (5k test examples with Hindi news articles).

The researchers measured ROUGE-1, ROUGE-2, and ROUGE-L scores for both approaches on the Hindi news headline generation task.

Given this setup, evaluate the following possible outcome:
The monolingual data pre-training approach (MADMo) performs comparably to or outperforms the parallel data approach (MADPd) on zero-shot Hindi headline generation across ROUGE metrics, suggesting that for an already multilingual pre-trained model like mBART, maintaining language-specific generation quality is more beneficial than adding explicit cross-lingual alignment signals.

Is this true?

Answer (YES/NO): YES